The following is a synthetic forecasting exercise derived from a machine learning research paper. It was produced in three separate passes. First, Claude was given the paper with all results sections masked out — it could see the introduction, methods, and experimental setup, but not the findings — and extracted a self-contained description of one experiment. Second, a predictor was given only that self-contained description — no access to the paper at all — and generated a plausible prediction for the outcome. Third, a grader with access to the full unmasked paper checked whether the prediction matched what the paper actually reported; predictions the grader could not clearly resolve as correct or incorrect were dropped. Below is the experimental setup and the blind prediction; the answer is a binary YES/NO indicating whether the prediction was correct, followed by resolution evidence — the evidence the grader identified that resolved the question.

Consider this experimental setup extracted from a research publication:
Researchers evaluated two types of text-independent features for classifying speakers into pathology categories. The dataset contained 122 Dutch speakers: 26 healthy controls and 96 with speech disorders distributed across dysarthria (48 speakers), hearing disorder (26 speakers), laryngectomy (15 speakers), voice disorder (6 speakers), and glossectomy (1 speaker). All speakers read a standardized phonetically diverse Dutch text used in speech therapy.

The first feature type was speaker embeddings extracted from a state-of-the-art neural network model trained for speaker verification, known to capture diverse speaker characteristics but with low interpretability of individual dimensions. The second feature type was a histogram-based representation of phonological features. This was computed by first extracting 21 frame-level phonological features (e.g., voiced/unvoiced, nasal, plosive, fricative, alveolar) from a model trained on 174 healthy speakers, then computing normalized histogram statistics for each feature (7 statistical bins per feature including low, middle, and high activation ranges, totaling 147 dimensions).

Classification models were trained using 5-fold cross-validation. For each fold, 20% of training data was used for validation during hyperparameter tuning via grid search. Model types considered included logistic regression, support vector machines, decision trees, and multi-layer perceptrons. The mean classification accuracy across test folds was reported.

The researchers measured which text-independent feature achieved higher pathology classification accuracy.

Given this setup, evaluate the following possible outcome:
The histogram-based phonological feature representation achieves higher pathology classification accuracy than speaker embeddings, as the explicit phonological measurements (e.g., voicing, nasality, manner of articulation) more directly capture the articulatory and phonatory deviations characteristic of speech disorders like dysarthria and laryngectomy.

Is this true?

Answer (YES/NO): NO